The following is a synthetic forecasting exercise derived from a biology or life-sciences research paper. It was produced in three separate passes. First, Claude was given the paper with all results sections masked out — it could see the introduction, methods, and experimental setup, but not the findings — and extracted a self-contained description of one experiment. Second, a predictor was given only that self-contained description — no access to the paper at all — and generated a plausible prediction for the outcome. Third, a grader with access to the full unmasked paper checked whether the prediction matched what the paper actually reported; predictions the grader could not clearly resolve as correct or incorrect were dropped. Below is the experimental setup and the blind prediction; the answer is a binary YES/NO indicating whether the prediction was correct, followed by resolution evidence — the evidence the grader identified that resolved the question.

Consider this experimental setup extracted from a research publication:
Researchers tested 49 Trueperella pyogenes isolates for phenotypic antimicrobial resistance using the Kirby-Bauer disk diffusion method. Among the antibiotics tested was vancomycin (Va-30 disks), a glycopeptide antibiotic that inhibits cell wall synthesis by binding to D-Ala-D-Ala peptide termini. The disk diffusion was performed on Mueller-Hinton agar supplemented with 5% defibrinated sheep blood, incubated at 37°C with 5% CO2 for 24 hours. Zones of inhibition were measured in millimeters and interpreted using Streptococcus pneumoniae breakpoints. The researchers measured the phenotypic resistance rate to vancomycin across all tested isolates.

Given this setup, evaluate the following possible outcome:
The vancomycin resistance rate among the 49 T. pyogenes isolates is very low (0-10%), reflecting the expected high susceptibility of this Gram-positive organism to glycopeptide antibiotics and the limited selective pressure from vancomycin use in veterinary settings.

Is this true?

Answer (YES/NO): YES